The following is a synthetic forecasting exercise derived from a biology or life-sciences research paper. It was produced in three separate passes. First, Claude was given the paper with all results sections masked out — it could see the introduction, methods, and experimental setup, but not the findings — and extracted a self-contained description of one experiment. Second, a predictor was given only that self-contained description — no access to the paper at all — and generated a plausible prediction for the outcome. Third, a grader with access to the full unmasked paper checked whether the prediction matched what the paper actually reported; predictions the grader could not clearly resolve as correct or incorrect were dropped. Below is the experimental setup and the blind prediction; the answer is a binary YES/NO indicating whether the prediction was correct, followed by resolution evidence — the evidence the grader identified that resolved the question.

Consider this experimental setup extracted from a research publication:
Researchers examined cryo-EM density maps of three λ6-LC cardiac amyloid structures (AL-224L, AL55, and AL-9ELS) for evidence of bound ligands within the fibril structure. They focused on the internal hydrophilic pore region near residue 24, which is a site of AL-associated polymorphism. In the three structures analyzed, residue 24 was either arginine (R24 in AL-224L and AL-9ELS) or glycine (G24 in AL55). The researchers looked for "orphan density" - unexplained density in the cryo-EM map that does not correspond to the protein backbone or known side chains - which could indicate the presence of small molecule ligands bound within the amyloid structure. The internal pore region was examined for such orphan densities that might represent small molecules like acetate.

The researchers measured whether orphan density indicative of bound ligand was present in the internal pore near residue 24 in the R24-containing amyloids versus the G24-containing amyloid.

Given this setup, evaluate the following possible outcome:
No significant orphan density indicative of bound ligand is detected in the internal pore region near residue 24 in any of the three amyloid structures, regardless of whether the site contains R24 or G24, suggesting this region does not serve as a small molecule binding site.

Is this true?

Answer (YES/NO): NO